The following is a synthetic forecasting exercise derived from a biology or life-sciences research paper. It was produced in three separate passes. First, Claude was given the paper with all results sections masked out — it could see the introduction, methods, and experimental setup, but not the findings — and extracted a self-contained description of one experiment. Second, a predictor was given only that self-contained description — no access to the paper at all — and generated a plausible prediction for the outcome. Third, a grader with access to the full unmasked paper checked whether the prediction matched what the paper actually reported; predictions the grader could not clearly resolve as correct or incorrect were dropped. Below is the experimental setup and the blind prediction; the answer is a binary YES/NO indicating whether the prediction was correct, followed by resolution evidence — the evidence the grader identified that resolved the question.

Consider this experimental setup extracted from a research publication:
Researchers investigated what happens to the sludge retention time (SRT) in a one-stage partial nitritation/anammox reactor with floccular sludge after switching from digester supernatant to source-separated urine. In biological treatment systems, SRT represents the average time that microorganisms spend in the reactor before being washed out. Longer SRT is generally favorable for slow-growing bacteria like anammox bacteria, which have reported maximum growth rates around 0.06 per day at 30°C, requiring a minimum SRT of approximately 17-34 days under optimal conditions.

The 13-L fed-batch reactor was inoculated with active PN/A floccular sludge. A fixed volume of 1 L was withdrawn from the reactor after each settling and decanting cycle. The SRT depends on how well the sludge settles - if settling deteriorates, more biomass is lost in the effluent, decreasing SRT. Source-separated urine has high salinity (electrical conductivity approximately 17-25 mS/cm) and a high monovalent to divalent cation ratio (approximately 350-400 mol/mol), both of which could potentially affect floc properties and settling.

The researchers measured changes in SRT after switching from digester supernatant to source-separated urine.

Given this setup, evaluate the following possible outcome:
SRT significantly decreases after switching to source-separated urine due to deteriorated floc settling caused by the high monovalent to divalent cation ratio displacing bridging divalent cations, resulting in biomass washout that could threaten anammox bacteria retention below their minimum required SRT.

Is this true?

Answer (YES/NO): NO